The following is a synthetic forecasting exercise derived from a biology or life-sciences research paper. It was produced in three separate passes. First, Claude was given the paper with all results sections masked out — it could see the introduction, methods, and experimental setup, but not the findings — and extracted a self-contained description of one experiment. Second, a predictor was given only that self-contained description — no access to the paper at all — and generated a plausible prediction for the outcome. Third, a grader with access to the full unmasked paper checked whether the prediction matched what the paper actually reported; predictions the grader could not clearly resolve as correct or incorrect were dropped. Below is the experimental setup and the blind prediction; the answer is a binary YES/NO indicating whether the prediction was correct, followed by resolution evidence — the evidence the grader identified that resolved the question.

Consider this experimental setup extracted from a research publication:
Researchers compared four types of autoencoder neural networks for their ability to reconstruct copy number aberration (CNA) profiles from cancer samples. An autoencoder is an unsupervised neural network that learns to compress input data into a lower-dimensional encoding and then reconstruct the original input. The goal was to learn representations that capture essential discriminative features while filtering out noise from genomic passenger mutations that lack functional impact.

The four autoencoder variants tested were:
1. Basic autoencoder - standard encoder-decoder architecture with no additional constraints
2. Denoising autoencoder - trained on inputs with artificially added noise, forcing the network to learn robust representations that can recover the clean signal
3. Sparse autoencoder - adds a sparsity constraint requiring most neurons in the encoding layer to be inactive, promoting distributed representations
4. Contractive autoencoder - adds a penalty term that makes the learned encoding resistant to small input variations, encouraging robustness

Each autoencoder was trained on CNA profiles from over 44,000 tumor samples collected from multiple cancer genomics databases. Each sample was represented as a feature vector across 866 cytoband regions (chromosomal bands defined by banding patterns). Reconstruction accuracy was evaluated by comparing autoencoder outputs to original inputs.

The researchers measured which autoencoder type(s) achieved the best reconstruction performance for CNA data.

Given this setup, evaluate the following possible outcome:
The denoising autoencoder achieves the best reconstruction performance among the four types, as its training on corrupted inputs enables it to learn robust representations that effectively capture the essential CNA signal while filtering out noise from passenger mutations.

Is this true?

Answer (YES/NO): NO